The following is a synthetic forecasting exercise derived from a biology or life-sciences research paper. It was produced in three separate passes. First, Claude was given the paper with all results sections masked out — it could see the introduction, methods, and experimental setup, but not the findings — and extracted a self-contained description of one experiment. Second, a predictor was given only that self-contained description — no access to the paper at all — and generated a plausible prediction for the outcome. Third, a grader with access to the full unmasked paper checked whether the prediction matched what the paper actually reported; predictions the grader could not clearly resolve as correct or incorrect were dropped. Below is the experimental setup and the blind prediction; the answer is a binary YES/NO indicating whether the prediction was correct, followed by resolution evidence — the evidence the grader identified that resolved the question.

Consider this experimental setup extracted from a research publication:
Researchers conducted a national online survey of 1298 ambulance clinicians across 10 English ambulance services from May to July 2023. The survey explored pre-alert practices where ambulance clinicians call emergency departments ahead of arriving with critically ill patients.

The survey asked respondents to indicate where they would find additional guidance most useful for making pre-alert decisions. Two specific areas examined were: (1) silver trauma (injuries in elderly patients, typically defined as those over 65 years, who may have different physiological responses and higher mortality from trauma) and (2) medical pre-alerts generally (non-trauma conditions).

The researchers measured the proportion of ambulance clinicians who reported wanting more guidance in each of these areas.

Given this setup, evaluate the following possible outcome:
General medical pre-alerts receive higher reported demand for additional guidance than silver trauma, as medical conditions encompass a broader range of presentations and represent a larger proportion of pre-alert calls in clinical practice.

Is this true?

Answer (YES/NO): NO